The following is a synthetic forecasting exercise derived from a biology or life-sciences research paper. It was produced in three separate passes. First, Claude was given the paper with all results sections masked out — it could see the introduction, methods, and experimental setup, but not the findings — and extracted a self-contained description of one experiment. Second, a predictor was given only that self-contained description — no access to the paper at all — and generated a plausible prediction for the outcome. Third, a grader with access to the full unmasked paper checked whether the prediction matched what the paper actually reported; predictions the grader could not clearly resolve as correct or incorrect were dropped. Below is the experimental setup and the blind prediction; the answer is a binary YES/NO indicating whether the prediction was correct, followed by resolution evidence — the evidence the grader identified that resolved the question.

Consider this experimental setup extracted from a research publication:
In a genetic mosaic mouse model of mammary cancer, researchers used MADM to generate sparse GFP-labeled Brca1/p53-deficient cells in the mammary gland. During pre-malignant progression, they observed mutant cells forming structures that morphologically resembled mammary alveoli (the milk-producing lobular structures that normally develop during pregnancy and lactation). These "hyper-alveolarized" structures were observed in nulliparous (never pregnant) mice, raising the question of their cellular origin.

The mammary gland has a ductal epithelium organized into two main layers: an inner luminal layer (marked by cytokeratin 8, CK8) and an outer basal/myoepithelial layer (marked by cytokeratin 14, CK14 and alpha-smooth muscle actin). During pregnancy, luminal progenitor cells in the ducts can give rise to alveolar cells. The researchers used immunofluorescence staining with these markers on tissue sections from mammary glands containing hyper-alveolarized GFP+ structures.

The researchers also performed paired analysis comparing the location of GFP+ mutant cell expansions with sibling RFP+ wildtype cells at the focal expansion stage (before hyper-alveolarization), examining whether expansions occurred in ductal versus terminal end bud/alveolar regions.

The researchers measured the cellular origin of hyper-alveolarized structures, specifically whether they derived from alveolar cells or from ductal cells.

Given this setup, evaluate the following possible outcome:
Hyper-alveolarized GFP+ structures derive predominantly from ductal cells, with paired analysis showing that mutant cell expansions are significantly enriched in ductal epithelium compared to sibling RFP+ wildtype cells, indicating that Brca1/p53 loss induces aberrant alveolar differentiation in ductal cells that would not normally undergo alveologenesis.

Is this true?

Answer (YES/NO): YES